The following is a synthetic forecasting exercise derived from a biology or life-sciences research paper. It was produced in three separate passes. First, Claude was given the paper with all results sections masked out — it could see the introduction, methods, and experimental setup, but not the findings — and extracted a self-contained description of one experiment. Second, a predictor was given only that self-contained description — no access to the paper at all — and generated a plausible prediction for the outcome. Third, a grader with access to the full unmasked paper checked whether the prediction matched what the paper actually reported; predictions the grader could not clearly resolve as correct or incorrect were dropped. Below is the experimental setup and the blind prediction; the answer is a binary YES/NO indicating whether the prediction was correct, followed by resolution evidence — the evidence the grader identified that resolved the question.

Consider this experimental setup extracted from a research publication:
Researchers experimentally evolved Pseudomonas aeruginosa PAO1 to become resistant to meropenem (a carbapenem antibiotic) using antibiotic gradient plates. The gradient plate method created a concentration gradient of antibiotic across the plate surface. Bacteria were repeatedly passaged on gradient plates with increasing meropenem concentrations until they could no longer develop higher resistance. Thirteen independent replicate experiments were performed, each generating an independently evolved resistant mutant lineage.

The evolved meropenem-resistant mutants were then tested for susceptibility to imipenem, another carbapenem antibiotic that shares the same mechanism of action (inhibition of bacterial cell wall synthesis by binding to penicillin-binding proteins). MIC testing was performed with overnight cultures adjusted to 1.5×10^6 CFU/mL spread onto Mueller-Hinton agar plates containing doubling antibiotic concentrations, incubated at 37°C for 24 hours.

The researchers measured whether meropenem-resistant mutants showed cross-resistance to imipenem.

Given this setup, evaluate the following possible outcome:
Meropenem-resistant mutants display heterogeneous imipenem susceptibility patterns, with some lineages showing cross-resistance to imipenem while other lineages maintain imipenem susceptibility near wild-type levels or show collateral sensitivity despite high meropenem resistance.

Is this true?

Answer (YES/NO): NO